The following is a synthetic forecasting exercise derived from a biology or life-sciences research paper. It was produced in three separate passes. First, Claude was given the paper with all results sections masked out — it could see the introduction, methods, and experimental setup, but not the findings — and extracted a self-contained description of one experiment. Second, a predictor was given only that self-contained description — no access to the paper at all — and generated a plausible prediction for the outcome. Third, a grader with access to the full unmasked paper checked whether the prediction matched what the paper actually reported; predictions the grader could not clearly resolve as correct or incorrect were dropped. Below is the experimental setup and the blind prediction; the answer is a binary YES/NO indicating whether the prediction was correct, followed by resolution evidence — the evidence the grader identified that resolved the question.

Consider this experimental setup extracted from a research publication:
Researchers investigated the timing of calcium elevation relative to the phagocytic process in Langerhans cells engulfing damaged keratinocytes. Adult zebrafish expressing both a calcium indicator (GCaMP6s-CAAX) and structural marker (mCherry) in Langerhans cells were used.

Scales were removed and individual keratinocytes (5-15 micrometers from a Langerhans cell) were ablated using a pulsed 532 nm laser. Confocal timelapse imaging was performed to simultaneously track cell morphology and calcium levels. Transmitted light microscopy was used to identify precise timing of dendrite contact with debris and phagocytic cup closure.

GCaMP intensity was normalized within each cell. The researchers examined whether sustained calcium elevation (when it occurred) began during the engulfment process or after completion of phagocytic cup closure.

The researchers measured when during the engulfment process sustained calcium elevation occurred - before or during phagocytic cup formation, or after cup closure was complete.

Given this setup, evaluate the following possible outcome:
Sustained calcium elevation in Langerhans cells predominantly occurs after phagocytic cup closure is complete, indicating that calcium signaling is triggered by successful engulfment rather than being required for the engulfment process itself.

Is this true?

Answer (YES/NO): YES